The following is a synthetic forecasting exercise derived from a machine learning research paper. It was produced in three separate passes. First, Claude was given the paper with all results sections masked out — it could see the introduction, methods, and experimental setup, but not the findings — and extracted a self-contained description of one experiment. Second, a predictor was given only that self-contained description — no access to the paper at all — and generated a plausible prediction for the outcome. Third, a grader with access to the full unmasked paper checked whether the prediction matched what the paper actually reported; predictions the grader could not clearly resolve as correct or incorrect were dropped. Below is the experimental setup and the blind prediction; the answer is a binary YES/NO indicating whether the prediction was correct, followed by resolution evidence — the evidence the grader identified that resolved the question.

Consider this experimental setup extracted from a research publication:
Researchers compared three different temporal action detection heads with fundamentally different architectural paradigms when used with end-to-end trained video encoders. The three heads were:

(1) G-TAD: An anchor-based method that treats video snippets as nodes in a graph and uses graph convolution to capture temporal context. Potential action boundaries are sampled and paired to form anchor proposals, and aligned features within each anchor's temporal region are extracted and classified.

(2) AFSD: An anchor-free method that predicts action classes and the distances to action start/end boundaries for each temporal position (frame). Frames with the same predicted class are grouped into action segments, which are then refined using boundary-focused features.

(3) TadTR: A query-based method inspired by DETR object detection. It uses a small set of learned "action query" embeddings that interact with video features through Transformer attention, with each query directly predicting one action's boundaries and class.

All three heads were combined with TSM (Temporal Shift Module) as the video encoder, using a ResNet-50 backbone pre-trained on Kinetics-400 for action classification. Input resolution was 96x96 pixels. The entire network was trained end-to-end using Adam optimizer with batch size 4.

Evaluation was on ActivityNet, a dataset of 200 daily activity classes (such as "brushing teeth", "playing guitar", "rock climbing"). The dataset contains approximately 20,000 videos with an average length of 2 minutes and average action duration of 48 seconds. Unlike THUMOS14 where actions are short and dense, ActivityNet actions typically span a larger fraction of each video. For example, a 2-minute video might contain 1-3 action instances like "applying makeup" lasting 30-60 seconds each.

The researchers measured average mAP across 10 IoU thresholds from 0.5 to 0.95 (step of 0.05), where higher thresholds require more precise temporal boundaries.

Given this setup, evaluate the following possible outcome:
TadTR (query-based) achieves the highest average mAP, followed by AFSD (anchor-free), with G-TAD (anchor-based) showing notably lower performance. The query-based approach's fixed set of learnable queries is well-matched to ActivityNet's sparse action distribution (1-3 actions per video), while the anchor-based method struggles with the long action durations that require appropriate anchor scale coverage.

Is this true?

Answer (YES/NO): NO